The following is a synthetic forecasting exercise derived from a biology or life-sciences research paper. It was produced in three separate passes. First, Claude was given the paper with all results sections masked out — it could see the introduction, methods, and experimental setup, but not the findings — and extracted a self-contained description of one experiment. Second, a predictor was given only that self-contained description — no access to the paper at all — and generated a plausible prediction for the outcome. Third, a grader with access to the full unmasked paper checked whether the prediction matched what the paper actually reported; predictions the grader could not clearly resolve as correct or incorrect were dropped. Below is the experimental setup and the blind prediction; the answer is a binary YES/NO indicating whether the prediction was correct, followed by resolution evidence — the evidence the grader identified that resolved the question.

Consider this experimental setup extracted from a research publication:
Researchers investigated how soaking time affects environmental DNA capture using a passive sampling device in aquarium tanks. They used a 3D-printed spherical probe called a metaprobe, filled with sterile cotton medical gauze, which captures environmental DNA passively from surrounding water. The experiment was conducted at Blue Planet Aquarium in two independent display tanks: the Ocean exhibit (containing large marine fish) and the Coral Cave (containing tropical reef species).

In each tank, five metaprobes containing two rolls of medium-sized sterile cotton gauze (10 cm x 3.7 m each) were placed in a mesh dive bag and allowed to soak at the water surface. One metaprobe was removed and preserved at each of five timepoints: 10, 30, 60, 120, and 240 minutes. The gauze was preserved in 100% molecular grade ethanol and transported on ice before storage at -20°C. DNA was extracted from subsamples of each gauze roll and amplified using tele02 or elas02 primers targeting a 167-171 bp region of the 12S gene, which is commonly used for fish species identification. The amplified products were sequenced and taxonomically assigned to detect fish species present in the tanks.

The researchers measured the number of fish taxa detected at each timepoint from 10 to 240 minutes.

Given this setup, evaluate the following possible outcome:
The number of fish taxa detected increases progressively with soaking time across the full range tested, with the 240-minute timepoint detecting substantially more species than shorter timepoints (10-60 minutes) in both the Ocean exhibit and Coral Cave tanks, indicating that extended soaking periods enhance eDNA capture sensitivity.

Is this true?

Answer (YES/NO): YES